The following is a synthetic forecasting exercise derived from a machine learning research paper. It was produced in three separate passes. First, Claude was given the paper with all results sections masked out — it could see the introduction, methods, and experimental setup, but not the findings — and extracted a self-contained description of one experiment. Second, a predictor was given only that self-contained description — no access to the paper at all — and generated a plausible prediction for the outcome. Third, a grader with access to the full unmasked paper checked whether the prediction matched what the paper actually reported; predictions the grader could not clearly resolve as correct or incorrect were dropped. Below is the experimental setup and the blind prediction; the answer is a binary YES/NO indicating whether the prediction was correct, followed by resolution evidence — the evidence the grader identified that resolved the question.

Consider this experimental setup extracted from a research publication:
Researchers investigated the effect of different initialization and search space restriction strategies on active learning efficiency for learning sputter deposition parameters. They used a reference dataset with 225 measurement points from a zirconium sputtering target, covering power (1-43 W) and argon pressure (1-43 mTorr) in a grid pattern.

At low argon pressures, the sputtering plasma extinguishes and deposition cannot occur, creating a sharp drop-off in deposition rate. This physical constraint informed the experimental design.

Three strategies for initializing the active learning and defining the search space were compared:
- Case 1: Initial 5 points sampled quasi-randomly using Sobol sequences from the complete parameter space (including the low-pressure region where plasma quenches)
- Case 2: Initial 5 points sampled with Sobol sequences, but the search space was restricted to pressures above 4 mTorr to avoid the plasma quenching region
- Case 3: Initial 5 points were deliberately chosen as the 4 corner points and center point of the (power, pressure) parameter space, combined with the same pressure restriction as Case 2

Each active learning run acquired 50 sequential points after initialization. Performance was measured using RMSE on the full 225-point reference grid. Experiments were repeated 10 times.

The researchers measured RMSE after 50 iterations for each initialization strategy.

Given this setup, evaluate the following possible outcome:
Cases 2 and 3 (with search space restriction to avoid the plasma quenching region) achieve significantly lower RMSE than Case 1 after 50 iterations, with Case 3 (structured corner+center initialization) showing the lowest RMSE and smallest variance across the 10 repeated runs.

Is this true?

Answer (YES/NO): NO